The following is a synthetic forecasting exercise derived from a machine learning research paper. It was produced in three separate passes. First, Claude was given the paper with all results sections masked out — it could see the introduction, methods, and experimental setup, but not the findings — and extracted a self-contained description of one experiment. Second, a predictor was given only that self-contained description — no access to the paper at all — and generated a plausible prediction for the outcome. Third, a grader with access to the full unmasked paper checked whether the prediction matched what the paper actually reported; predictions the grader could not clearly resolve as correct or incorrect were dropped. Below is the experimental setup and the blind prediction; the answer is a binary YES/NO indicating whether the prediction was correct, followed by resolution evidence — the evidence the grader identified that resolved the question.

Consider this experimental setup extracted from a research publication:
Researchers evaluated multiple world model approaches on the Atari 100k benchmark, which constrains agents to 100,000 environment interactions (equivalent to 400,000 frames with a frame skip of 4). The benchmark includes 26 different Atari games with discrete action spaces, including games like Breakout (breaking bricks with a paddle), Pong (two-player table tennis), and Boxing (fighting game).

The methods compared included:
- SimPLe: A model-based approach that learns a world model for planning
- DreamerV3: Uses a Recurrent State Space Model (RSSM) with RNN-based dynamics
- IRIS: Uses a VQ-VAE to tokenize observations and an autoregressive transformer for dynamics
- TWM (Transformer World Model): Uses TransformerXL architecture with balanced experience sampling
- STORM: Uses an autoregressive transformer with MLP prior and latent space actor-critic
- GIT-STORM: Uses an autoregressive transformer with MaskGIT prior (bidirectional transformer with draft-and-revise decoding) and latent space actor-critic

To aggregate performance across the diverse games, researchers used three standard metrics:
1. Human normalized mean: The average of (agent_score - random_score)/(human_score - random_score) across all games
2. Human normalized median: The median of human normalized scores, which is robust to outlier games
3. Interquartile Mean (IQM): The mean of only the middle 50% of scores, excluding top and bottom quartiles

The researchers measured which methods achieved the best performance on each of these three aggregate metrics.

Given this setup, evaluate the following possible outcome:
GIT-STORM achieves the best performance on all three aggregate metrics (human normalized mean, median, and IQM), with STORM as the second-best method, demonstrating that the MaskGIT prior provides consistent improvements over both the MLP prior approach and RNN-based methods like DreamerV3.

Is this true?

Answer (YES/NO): NO